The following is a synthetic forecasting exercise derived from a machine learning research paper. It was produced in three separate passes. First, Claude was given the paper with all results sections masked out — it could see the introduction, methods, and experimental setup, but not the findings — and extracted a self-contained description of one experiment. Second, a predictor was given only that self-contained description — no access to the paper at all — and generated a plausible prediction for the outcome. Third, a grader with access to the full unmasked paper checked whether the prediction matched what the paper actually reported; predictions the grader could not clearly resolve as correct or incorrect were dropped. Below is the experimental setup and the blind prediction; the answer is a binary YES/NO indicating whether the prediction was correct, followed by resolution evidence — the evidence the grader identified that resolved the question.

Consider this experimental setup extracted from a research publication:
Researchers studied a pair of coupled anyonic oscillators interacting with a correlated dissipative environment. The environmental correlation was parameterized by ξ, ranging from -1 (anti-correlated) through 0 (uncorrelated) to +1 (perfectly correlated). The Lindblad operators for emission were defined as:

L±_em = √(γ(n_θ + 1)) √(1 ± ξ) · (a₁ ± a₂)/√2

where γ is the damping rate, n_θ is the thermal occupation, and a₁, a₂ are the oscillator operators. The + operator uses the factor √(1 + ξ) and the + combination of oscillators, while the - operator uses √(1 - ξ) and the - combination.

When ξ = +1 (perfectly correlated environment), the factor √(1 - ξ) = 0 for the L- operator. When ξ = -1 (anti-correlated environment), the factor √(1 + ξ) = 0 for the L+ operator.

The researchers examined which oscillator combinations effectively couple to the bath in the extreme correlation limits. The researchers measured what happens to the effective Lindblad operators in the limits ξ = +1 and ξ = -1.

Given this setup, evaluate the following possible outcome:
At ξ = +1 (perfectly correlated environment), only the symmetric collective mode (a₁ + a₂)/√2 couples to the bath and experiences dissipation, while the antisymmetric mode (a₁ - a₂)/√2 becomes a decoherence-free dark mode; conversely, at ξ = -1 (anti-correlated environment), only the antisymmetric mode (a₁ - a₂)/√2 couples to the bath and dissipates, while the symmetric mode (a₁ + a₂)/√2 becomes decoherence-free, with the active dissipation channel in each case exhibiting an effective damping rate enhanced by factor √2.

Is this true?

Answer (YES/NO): NO